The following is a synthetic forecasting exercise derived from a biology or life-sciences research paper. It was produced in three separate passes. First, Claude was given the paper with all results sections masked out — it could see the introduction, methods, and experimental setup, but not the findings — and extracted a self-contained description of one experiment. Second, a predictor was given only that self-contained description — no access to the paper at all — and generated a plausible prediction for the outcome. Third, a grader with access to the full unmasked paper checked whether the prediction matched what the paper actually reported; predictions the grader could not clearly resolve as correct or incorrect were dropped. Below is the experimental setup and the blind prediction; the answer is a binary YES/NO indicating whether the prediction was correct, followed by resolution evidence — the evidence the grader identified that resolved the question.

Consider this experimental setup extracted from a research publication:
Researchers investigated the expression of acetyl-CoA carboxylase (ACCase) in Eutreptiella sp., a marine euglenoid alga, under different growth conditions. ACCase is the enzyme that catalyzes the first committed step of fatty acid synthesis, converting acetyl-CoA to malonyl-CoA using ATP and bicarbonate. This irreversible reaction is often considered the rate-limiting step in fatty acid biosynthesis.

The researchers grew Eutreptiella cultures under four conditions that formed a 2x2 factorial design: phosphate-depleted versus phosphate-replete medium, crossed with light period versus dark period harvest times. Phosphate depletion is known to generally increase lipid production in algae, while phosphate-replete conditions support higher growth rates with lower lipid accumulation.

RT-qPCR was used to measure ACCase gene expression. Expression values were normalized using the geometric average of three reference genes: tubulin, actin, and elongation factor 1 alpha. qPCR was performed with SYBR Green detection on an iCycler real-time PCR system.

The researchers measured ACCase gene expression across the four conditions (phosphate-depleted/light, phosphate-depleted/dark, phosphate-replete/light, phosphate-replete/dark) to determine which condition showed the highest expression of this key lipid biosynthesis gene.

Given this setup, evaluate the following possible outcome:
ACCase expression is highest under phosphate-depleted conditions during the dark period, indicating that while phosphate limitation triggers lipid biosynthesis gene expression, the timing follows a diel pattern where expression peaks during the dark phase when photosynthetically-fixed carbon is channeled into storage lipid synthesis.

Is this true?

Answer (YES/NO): NO